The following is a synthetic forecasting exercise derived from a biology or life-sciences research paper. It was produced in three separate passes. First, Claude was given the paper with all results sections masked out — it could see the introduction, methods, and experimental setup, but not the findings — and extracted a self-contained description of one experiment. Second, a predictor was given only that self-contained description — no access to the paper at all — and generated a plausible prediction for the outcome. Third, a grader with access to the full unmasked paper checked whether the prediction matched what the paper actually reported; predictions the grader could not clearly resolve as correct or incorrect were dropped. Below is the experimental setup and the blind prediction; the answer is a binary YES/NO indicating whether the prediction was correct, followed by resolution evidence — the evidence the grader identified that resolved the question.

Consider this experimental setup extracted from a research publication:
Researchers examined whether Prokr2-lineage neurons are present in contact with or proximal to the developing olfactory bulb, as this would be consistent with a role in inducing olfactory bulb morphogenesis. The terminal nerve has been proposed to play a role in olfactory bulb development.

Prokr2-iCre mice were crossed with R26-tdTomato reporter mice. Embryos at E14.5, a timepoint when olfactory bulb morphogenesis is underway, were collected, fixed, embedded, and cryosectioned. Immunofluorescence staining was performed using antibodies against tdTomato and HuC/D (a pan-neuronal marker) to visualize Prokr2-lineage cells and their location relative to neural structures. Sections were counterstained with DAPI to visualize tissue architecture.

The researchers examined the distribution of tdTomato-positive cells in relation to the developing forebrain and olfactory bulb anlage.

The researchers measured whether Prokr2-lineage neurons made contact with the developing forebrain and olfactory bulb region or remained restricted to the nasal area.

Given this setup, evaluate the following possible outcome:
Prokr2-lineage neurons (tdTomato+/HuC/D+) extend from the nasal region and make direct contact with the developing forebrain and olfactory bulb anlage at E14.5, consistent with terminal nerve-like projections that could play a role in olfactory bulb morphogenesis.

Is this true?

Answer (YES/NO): YES